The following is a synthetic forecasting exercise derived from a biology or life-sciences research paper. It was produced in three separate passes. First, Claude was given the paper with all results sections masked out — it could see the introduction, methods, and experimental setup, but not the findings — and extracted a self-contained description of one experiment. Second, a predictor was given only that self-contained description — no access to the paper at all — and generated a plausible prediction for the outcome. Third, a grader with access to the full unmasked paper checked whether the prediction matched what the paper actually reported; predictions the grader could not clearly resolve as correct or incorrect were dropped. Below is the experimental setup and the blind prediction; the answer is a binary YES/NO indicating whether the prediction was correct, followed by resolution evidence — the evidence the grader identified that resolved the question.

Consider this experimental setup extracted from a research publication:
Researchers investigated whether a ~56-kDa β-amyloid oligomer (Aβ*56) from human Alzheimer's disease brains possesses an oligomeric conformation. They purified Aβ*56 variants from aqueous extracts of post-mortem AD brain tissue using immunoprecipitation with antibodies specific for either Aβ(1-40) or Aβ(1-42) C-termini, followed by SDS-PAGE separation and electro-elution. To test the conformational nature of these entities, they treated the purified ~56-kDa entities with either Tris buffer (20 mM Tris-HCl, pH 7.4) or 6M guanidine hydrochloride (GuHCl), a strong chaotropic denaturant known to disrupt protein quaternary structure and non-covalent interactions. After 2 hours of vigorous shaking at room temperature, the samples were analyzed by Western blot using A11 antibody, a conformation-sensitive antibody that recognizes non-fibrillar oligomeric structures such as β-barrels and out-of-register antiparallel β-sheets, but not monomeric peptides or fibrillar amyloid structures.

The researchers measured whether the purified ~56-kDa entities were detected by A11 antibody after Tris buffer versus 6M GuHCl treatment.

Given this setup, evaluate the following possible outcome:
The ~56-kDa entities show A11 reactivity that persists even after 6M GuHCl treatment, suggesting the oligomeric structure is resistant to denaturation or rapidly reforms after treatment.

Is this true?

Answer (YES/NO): NO